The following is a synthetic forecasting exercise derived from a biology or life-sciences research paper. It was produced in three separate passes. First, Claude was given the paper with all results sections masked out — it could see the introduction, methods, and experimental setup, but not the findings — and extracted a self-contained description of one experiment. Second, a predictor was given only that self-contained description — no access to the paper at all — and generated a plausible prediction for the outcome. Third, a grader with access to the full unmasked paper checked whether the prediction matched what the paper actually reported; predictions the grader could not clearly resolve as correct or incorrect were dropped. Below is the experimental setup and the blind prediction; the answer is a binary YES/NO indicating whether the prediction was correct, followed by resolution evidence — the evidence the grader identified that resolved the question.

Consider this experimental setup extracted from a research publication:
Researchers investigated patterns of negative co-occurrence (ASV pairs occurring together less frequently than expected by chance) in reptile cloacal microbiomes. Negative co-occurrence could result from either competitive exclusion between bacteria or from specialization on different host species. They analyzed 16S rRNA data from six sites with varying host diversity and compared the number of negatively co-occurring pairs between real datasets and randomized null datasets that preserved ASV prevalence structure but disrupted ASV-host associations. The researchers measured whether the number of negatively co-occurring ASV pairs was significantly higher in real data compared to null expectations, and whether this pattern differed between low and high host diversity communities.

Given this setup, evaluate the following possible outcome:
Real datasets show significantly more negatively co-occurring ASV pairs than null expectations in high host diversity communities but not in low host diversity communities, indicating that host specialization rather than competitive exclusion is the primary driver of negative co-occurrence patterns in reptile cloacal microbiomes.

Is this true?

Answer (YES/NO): NO